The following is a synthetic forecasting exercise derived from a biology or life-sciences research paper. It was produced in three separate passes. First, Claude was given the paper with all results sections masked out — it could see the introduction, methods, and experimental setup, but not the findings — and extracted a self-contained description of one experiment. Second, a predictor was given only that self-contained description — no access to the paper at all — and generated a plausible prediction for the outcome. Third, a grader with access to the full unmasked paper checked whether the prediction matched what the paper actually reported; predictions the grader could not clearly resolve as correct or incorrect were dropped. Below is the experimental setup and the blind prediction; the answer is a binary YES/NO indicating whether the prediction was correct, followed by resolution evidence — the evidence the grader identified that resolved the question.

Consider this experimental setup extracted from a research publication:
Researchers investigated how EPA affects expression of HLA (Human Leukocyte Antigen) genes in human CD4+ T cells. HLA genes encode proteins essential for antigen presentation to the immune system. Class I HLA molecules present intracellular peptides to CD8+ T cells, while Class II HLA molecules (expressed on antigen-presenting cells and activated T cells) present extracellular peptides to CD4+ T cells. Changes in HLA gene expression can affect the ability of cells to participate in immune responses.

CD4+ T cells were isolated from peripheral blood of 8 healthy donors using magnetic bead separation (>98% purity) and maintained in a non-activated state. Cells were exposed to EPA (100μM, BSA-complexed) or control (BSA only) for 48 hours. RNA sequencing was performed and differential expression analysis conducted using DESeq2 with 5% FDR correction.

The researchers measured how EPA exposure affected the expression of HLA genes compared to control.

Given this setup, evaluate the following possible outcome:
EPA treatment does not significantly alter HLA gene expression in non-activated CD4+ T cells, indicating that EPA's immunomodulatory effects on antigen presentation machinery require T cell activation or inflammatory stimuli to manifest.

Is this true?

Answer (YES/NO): NO